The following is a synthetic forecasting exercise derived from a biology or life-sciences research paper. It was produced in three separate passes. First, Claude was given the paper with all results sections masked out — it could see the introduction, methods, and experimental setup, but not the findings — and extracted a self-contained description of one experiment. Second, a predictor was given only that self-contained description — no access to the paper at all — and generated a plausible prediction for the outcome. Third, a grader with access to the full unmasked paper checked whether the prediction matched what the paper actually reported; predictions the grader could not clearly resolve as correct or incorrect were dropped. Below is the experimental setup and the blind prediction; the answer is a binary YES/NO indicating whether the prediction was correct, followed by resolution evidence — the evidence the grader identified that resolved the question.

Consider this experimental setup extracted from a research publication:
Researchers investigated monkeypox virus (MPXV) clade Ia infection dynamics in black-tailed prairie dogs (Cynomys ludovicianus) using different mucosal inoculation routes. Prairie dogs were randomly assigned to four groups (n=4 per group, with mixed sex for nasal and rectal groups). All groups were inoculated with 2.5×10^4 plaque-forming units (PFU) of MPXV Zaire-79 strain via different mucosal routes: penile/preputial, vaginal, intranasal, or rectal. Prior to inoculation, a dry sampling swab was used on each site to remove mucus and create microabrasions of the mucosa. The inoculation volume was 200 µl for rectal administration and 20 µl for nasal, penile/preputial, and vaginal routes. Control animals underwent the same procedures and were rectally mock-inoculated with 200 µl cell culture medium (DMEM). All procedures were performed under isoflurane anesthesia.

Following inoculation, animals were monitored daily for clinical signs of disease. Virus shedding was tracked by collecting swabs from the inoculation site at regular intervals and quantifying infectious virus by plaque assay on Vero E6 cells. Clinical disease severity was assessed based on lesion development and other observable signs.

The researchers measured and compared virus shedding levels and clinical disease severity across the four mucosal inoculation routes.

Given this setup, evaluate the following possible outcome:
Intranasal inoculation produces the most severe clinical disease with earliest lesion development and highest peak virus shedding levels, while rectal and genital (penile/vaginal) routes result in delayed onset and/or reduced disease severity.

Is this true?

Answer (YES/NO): NO